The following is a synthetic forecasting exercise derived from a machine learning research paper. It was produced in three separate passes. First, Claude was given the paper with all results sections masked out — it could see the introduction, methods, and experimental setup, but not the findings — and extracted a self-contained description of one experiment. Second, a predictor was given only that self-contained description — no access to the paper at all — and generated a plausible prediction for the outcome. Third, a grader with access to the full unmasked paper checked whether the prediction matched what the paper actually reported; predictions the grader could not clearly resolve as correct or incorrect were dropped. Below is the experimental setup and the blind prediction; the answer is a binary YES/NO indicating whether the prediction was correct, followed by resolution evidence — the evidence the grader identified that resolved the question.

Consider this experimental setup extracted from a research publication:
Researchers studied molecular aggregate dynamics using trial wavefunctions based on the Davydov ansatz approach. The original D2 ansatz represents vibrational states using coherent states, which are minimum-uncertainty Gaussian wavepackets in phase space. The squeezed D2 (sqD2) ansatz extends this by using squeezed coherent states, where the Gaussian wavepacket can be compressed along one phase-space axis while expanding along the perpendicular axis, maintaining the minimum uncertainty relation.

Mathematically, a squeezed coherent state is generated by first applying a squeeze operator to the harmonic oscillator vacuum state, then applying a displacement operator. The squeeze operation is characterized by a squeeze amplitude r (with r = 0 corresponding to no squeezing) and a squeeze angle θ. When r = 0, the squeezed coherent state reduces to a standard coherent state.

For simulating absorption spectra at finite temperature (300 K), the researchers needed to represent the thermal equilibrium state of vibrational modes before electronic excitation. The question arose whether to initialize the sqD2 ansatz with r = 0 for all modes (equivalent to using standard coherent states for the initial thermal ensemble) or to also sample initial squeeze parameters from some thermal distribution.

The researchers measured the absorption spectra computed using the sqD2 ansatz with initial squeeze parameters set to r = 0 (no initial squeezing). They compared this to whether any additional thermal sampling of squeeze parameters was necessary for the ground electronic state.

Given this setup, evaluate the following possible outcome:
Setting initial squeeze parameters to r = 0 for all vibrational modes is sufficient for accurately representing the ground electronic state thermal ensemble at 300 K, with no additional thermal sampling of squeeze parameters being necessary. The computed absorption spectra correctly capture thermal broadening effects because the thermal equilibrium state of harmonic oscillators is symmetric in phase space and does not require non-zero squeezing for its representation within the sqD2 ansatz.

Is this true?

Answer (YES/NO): YES